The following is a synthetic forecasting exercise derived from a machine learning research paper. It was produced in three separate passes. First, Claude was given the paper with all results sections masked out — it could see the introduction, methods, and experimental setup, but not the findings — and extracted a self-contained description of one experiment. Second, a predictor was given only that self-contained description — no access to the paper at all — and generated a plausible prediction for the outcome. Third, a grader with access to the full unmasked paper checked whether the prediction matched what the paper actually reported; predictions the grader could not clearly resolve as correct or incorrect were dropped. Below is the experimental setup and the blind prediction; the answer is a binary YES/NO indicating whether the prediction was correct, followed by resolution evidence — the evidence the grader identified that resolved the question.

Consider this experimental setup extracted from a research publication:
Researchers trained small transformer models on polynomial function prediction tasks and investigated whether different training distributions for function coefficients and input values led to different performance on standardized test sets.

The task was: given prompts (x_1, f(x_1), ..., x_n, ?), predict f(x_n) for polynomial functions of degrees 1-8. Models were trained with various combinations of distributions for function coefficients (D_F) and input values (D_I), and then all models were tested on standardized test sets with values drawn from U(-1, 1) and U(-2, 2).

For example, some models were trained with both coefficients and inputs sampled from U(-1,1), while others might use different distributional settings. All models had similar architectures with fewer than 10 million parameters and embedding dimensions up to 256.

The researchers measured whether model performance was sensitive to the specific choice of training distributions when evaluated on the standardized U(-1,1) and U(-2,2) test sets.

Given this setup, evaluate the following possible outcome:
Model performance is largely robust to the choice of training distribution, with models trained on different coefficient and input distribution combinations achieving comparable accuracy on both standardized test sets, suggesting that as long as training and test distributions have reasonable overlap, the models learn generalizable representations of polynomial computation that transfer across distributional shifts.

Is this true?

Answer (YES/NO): NO